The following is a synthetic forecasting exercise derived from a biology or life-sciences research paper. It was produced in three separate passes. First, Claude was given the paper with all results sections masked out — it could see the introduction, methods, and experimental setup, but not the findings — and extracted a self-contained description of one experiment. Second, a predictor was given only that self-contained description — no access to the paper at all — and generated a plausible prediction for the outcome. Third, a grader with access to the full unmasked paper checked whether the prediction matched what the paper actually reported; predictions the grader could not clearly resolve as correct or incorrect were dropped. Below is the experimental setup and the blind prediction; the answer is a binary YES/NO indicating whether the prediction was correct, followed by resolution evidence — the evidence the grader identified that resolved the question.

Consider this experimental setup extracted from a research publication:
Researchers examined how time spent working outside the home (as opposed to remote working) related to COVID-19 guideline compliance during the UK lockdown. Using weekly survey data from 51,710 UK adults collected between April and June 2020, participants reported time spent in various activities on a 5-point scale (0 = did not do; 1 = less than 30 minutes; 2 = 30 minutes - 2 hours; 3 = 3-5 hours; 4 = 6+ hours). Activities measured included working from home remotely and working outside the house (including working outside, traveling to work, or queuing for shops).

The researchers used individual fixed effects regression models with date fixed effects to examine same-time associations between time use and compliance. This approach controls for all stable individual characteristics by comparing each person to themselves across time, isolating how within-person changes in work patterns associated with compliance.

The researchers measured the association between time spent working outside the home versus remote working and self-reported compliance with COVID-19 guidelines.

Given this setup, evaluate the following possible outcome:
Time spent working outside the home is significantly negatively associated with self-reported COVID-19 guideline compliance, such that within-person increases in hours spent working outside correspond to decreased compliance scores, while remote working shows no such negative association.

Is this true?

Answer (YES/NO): YES